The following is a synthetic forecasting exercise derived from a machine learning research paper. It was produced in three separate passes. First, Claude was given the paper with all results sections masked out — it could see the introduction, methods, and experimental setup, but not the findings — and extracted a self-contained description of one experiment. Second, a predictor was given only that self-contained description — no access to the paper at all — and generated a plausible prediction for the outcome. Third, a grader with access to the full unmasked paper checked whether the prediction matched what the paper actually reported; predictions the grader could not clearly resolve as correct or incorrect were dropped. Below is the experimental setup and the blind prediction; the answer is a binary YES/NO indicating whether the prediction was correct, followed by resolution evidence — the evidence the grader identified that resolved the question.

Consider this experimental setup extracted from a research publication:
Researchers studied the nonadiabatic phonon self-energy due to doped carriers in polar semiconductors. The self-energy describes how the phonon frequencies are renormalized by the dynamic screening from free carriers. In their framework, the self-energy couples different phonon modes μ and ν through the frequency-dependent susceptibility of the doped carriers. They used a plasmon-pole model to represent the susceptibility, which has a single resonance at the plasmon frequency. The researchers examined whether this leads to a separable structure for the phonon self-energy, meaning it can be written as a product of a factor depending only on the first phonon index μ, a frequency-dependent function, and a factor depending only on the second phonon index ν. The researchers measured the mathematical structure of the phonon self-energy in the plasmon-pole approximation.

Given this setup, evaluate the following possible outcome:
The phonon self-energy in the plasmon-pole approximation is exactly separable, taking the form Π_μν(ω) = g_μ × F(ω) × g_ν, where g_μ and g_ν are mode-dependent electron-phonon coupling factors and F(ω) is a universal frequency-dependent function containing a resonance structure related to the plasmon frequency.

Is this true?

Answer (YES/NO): YES